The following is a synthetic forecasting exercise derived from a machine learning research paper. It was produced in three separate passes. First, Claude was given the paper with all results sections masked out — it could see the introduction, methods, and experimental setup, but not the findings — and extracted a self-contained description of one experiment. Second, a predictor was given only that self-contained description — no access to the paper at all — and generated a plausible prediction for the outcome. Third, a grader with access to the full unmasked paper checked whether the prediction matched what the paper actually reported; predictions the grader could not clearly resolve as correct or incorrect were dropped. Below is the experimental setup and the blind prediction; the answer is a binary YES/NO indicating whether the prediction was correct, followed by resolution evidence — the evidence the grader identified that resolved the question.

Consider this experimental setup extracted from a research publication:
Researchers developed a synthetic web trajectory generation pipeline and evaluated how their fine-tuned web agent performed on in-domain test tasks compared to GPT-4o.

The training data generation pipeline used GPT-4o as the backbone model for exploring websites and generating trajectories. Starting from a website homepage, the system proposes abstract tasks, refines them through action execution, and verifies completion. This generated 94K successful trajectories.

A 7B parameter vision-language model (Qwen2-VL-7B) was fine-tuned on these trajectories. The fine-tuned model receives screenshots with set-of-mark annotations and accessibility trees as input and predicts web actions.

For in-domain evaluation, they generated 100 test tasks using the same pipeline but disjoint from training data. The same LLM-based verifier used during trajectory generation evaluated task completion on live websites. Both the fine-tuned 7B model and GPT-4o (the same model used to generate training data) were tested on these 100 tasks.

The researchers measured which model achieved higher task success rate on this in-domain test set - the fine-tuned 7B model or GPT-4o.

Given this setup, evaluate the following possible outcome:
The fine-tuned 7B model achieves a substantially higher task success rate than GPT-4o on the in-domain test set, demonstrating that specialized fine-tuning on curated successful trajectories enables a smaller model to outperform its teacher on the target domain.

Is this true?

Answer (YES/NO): YES